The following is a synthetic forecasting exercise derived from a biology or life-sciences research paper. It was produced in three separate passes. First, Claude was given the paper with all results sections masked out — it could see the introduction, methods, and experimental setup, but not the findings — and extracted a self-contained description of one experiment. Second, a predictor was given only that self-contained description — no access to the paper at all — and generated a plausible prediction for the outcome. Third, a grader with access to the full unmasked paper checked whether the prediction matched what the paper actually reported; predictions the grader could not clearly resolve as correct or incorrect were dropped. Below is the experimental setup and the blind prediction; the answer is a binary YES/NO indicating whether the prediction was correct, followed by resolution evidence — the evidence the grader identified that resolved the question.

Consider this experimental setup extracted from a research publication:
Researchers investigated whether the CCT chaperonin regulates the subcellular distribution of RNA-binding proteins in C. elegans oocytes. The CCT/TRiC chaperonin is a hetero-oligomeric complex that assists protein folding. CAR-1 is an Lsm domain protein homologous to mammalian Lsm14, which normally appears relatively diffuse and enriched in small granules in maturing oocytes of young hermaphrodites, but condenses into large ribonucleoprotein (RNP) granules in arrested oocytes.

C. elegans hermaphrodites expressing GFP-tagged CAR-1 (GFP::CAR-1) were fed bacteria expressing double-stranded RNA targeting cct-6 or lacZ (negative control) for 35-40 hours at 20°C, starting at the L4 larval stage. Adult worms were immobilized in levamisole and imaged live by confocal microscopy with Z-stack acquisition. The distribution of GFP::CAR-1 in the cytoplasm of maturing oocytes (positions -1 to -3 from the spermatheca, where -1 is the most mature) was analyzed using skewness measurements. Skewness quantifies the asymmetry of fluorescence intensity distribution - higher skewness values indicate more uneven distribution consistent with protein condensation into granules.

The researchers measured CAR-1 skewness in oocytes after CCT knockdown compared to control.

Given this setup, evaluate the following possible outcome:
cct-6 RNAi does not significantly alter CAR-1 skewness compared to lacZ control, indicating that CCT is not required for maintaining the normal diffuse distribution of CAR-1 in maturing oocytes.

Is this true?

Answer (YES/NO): NO